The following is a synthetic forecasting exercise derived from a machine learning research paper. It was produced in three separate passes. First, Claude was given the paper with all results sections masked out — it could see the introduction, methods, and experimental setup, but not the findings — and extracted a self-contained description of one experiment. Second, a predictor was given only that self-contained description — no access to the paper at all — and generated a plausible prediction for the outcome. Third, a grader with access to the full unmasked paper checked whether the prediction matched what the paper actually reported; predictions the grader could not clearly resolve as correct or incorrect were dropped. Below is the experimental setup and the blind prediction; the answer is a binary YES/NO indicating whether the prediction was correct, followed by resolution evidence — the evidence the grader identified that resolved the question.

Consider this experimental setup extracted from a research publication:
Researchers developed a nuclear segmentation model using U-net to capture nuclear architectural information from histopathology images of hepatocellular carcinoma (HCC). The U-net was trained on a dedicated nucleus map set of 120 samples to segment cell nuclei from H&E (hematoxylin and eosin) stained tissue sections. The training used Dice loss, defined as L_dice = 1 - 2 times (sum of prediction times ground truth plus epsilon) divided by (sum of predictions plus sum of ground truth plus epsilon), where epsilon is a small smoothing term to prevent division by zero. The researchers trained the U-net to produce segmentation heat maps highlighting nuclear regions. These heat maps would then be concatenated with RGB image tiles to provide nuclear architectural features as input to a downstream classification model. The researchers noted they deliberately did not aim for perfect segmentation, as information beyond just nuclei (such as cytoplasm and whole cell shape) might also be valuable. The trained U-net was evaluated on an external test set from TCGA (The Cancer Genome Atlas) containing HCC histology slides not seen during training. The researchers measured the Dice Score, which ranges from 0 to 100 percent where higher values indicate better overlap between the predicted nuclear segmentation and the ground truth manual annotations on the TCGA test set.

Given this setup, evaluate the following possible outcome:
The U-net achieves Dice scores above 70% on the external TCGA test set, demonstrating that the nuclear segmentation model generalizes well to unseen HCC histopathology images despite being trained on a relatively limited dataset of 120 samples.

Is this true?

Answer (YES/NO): YES